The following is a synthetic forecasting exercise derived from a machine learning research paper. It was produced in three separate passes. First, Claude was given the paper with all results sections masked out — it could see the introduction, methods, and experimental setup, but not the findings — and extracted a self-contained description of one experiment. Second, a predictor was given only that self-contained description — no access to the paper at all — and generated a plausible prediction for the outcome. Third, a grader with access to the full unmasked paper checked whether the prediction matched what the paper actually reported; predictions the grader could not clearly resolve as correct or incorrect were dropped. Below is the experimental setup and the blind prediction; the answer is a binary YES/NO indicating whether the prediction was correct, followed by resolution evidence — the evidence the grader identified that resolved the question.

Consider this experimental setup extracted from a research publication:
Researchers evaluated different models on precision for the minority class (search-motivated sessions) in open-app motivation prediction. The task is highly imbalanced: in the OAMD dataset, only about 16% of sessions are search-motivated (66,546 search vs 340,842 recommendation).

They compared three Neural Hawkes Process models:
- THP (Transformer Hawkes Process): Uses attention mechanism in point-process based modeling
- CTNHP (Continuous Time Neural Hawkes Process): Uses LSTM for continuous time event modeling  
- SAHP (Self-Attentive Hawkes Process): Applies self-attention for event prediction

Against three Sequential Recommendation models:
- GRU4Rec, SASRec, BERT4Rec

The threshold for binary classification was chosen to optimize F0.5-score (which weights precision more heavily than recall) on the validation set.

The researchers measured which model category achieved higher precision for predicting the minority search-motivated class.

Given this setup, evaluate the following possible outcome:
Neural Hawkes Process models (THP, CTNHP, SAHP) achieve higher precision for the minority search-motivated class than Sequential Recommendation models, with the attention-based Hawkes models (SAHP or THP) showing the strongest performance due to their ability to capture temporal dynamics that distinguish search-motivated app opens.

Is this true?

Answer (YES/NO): YES